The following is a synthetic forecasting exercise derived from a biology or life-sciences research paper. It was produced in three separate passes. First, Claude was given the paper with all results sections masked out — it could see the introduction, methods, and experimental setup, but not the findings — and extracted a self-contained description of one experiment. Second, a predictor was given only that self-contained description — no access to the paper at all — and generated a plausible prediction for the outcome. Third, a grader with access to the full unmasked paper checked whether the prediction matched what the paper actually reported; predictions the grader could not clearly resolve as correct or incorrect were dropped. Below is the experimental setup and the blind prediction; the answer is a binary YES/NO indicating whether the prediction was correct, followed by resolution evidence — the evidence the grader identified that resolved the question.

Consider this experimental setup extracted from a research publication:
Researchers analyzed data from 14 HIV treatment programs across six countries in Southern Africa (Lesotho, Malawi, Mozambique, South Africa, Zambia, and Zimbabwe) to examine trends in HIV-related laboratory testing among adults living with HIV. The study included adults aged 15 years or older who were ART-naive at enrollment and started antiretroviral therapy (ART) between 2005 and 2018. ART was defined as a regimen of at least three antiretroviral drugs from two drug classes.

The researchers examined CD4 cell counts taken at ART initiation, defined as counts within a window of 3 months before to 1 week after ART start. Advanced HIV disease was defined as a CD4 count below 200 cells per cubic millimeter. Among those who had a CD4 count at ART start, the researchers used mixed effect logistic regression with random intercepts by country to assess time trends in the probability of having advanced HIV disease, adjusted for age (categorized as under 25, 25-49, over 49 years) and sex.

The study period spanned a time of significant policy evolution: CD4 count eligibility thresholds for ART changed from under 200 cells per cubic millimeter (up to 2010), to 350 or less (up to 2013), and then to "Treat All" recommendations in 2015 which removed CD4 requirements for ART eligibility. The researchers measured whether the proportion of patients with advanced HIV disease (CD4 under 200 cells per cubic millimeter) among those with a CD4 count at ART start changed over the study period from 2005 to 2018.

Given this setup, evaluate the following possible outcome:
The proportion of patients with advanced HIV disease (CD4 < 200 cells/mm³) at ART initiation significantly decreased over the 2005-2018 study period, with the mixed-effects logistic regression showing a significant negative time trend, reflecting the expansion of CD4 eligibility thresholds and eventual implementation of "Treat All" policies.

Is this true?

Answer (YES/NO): YES